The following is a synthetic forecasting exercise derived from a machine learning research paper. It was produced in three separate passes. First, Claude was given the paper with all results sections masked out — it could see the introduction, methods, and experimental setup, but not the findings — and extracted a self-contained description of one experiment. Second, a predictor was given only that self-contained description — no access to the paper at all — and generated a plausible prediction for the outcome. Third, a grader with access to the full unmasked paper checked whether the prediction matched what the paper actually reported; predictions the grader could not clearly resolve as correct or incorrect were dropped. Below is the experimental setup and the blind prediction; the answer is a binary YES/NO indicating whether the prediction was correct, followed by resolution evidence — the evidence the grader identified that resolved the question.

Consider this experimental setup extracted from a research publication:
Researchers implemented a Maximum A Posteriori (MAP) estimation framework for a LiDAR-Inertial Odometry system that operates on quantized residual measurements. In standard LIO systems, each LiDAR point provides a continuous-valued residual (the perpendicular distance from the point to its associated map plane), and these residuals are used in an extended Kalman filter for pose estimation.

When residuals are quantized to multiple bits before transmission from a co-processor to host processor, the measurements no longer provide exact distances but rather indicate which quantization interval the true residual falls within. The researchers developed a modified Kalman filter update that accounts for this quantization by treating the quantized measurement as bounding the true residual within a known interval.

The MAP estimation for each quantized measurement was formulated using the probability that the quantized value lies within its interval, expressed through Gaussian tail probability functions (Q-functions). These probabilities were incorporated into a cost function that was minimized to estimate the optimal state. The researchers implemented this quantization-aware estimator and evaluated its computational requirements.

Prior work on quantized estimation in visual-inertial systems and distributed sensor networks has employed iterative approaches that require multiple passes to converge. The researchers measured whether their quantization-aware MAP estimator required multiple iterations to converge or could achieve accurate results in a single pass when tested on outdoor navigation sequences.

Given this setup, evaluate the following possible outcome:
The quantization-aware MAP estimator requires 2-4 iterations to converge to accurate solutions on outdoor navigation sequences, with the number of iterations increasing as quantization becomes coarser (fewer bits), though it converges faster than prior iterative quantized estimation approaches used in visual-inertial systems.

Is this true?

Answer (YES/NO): NO